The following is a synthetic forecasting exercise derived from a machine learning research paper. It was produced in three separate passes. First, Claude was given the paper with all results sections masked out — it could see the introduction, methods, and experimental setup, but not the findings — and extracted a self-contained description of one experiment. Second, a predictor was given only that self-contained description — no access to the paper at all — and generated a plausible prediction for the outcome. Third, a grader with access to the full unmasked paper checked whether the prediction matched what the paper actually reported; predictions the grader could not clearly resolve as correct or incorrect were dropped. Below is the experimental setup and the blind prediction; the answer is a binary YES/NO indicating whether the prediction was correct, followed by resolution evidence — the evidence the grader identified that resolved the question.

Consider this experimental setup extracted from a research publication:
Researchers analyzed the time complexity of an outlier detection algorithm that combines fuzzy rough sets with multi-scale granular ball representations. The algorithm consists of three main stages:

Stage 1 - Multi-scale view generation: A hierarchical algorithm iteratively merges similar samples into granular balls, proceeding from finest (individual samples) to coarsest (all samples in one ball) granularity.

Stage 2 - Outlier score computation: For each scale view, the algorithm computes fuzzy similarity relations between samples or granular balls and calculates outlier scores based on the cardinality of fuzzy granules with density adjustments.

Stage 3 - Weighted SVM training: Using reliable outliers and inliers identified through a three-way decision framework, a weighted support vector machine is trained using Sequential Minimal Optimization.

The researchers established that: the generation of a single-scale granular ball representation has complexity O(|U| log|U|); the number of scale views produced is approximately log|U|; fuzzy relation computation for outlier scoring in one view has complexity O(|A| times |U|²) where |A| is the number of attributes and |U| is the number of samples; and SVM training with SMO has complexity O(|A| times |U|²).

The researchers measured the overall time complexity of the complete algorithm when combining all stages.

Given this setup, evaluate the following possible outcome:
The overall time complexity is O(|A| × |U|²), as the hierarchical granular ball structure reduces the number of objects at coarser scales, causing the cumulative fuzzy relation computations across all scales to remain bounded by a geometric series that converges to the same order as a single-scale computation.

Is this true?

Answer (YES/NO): NO